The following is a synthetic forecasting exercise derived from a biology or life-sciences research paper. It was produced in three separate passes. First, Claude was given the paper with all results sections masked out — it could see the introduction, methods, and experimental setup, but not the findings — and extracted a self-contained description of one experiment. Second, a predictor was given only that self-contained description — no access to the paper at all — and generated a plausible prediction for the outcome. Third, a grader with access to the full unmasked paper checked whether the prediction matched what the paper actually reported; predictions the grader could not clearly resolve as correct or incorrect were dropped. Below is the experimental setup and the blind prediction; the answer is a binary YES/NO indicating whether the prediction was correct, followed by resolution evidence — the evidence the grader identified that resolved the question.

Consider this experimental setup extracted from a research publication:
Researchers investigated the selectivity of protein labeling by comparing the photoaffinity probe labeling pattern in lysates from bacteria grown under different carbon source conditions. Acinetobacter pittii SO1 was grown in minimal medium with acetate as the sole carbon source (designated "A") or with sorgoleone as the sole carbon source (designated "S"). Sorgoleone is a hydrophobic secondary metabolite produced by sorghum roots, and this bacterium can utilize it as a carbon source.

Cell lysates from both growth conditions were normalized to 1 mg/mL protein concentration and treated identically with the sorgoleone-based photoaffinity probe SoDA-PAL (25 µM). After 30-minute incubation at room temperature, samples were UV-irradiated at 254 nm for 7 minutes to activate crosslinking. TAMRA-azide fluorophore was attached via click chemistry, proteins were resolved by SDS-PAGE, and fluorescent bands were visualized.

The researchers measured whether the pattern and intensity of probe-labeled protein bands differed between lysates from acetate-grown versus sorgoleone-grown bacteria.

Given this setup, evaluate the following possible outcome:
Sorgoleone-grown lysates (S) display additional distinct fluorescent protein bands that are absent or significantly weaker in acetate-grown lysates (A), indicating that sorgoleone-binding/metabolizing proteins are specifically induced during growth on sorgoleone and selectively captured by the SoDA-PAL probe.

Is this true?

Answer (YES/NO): NO